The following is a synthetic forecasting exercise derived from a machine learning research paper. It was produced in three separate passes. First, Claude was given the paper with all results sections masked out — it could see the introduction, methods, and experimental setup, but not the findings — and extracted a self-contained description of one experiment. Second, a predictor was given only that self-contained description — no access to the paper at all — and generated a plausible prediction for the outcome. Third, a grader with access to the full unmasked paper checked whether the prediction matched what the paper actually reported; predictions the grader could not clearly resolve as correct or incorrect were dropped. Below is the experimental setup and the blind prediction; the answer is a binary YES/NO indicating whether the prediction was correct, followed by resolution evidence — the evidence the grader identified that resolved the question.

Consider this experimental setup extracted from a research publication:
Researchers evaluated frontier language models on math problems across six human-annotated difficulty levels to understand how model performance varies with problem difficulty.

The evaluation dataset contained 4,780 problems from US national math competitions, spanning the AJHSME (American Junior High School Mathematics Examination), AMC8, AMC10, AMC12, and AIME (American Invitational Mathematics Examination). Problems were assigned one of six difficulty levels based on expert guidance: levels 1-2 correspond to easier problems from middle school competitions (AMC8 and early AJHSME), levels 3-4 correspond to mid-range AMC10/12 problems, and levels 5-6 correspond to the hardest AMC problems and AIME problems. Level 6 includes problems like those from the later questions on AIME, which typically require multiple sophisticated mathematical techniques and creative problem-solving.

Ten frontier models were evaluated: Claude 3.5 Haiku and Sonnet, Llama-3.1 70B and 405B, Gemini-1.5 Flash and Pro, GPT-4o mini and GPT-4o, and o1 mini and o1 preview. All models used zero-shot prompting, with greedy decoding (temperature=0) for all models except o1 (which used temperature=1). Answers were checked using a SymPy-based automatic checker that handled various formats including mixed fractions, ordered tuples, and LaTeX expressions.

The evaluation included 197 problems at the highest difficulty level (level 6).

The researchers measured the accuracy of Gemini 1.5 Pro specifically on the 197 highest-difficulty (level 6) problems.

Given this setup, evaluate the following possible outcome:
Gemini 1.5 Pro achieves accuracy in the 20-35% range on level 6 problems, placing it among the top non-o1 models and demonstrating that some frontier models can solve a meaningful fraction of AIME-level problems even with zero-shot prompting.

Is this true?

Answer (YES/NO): NO